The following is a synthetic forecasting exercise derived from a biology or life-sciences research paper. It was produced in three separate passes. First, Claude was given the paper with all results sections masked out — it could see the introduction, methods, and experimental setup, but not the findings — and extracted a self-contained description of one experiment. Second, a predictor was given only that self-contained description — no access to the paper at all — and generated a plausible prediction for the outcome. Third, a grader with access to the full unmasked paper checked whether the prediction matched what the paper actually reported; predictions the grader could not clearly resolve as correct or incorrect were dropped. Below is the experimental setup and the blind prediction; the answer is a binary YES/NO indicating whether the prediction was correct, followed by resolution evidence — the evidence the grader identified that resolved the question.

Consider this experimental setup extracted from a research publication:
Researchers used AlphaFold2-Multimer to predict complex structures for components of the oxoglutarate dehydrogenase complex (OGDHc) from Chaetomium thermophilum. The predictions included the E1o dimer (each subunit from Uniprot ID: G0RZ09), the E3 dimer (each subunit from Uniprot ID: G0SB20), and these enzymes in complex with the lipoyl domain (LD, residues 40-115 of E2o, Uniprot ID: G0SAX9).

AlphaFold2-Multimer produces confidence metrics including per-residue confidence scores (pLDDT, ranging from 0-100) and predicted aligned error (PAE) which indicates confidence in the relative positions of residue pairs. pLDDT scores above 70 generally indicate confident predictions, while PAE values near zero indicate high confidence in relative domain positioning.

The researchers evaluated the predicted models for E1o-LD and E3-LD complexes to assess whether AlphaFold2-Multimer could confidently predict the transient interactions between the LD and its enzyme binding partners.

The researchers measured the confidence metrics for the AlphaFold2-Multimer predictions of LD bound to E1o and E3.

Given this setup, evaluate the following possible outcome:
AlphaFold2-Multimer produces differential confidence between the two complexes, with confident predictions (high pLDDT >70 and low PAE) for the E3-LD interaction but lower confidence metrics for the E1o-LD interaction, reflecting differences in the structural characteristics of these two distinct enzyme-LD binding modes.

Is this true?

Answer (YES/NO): NO